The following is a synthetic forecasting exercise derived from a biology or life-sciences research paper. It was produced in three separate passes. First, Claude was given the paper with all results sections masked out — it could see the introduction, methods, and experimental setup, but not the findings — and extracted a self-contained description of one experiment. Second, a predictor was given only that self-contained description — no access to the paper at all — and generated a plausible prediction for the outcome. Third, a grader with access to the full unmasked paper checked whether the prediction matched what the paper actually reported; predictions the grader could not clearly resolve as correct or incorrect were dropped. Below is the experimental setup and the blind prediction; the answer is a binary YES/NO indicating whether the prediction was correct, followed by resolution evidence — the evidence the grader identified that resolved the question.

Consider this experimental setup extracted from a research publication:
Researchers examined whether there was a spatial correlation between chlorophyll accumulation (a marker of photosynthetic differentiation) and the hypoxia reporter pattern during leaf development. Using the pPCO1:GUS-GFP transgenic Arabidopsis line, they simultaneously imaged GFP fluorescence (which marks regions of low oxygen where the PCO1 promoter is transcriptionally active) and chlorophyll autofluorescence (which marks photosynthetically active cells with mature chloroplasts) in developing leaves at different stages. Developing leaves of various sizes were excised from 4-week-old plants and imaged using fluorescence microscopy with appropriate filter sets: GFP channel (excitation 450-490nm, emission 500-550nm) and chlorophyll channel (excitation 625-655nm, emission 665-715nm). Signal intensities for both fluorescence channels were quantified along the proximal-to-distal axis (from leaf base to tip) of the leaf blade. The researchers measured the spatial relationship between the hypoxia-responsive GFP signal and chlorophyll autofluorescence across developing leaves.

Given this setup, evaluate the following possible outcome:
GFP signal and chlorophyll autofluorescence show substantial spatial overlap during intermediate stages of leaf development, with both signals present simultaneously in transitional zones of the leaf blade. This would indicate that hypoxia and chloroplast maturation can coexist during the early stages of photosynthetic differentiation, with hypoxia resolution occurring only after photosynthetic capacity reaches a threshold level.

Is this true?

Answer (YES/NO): NO